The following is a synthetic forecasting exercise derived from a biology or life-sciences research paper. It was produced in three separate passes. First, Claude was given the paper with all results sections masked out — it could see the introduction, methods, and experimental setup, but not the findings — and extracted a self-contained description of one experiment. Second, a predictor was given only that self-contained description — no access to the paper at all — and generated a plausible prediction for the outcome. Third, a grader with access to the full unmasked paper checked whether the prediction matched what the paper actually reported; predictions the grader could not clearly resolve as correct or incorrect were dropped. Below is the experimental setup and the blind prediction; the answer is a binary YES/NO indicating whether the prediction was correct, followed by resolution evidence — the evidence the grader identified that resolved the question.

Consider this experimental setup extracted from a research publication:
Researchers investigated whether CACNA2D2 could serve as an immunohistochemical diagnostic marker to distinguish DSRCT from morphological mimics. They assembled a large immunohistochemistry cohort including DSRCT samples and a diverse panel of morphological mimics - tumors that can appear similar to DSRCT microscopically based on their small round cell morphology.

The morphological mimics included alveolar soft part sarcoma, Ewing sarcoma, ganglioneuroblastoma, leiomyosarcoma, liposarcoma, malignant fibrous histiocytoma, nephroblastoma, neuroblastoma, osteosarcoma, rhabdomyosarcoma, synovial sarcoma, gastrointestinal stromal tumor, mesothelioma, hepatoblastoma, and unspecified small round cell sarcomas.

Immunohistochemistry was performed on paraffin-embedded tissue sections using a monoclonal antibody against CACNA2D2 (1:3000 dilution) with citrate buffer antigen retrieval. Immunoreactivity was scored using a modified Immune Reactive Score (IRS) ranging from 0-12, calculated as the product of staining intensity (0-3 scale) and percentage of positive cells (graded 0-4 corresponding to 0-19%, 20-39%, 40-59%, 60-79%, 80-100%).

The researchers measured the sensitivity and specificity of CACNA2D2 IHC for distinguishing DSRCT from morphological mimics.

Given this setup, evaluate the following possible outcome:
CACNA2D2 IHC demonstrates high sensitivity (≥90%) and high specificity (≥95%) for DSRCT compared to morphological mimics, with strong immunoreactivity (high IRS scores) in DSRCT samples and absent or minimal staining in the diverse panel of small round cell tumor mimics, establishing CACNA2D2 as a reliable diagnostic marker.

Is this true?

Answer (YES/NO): YES